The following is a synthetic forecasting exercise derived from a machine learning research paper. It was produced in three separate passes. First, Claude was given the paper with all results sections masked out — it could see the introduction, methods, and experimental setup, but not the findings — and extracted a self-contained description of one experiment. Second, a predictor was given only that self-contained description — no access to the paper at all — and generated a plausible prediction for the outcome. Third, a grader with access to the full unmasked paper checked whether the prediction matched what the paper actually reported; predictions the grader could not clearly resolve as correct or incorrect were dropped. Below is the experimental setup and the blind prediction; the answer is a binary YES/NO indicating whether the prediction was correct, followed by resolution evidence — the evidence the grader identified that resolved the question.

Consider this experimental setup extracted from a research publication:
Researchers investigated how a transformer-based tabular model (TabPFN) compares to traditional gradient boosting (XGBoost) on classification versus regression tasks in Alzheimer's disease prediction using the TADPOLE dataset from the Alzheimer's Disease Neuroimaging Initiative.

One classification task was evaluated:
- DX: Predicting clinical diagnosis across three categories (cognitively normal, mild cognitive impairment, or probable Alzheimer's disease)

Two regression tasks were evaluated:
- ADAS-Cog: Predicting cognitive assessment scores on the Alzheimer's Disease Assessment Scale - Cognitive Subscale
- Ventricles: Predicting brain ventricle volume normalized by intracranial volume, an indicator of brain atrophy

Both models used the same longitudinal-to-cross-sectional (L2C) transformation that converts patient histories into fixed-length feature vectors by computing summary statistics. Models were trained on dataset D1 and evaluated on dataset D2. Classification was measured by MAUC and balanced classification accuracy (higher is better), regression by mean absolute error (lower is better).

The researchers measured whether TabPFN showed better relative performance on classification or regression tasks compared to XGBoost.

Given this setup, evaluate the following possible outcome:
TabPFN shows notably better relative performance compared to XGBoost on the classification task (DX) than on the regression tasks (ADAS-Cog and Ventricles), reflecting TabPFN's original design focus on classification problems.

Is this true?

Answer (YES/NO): NO